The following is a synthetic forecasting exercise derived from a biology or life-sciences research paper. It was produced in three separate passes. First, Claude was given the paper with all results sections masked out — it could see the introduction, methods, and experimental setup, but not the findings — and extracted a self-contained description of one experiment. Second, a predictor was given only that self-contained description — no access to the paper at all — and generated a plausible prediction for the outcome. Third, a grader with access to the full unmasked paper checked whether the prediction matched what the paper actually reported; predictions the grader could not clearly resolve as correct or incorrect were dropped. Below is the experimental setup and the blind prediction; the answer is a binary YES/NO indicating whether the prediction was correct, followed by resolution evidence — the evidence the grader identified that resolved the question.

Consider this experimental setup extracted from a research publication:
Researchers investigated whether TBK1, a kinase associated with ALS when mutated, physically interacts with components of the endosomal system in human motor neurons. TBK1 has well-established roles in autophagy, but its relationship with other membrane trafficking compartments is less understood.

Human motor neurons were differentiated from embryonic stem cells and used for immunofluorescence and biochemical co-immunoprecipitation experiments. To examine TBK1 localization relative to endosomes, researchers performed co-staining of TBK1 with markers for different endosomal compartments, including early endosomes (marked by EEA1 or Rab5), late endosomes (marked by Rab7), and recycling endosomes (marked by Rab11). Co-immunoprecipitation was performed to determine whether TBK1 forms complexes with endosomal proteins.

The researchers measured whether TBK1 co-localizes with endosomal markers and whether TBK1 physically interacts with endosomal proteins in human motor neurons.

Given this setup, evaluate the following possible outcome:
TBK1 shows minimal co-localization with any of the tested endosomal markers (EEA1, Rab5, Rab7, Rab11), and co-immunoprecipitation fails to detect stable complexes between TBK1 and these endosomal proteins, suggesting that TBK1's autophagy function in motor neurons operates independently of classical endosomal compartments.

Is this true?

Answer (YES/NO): NO